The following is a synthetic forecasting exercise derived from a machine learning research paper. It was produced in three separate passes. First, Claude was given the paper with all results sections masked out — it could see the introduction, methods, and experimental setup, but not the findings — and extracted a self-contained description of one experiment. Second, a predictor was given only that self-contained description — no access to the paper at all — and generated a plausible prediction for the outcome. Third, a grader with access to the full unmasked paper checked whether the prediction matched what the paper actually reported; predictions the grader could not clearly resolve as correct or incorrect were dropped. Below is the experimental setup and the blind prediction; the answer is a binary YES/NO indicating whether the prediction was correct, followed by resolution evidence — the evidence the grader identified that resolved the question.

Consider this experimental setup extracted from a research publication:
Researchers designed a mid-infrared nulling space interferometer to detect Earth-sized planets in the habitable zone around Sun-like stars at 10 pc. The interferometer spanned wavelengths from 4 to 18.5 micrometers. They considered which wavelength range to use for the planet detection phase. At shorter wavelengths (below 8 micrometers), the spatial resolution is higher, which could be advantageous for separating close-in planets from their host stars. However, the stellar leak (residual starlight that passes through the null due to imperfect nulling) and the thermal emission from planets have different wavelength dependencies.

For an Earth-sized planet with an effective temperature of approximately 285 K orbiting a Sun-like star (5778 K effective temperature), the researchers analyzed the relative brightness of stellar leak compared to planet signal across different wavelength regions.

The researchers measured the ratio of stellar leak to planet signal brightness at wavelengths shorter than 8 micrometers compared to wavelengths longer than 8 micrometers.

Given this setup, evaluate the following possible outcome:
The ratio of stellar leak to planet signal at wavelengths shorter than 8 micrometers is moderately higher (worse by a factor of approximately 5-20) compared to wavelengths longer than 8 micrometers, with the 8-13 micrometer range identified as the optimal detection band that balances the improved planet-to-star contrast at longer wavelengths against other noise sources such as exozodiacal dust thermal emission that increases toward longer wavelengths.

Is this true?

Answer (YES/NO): NO